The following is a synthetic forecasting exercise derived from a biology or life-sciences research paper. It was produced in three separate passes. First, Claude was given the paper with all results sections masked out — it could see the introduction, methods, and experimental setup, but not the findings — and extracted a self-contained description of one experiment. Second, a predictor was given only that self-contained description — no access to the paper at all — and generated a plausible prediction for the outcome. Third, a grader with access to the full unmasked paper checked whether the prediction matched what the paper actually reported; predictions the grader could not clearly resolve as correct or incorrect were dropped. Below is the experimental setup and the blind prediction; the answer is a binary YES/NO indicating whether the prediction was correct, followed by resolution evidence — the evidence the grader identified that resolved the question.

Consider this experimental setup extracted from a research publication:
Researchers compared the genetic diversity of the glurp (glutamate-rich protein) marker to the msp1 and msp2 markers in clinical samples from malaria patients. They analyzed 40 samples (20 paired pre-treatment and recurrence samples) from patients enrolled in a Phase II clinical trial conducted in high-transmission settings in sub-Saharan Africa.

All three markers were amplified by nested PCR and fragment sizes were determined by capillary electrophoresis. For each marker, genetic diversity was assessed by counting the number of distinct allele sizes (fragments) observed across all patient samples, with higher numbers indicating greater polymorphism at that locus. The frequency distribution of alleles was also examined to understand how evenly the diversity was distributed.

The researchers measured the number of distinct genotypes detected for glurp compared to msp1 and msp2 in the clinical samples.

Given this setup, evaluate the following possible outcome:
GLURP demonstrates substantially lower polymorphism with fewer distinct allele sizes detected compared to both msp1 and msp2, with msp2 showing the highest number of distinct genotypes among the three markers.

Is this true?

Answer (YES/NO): NO